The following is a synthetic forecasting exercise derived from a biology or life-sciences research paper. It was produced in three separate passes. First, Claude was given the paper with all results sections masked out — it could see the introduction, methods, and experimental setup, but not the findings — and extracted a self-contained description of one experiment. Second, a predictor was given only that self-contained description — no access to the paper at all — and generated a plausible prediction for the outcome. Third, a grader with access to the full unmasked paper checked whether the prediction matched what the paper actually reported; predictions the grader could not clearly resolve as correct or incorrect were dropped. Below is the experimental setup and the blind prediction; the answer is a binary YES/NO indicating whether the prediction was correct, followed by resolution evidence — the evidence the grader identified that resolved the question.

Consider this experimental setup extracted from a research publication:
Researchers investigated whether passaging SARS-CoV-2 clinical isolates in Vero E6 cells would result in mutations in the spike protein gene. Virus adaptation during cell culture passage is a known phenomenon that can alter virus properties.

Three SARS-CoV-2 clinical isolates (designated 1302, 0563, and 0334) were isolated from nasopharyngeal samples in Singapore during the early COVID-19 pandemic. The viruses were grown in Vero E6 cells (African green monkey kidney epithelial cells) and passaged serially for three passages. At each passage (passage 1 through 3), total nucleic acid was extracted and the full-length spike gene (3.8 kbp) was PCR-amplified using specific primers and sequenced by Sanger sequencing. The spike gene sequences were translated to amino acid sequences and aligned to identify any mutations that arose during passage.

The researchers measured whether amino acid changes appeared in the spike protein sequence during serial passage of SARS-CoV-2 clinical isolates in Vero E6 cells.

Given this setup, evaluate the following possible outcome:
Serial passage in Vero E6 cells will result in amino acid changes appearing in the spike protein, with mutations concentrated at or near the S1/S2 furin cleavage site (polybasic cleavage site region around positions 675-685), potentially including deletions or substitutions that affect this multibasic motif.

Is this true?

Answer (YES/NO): YES